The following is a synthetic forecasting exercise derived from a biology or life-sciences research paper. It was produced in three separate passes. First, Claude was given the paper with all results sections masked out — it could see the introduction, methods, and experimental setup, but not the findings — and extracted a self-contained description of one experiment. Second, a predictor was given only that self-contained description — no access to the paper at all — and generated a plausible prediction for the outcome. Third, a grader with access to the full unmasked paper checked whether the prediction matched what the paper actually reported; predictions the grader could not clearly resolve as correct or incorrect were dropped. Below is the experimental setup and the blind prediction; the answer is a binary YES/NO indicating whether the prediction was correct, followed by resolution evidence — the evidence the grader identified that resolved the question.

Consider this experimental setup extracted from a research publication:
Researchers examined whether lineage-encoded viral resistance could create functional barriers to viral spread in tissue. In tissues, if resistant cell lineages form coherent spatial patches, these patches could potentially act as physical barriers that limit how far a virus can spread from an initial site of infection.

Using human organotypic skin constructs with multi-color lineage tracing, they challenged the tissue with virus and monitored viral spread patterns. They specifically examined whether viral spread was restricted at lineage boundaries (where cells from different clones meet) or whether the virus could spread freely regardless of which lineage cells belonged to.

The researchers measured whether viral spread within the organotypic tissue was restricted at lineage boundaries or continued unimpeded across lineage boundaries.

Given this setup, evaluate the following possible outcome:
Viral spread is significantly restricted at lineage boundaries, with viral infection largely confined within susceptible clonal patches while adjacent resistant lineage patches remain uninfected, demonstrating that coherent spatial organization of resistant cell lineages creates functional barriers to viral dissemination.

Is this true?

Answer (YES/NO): YES